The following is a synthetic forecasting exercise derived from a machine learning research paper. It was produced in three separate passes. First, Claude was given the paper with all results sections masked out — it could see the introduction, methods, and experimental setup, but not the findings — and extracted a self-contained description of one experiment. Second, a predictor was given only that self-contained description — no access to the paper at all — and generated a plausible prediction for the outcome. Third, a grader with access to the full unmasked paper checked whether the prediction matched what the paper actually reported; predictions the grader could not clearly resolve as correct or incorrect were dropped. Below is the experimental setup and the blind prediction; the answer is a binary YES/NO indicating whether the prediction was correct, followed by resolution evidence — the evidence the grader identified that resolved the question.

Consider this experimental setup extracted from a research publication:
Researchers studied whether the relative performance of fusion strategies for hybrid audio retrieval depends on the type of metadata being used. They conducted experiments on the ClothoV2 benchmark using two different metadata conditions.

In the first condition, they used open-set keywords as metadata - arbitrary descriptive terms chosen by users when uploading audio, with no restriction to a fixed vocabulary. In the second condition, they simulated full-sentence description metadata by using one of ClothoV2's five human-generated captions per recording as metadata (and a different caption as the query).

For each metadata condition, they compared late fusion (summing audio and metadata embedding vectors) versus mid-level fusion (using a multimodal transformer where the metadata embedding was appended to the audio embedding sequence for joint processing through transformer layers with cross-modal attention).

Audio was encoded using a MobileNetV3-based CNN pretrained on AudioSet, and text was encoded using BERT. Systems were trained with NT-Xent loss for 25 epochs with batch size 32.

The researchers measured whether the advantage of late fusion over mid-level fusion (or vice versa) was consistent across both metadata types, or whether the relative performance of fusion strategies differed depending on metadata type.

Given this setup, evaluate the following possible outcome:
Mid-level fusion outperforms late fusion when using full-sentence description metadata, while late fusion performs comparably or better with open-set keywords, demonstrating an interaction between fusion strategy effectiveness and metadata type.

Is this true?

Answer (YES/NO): NO